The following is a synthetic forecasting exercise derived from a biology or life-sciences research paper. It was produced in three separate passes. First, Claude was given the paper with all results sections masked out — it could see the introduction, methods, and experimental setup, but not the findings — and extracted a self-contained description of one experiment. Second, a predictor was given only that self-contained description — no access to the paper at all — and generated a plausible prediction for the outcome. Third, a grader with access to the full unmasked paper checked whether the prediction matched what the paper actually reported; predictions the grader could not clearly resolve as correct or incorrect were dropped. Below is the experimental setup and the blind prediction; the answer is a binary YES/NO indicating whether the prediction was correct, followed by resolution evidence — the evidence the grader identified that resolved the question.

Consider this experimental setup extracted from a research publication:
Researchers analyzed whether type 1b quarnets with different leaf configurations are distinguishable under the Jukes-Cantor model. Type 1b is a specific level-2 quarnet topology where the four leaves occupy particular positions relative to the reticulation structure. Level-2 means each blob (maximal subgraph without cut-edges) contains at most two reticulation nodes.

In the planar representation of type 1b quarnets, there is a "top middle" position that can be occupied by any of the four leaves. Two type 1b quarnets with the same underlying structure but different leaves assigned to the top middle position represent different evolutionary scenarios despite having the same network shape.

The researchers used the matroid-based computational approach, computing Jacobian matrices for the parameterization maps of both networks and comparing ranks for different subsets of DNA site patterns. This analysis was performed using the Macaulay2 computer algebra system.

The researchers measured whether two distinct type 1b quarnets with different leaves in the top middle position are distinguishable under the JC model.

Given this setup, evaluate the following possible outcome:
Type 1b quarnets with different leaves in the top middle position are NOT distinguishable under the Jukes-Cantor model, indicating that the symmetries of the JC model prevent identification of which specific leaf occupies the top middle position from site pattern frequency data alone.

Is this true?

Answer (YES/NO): NO